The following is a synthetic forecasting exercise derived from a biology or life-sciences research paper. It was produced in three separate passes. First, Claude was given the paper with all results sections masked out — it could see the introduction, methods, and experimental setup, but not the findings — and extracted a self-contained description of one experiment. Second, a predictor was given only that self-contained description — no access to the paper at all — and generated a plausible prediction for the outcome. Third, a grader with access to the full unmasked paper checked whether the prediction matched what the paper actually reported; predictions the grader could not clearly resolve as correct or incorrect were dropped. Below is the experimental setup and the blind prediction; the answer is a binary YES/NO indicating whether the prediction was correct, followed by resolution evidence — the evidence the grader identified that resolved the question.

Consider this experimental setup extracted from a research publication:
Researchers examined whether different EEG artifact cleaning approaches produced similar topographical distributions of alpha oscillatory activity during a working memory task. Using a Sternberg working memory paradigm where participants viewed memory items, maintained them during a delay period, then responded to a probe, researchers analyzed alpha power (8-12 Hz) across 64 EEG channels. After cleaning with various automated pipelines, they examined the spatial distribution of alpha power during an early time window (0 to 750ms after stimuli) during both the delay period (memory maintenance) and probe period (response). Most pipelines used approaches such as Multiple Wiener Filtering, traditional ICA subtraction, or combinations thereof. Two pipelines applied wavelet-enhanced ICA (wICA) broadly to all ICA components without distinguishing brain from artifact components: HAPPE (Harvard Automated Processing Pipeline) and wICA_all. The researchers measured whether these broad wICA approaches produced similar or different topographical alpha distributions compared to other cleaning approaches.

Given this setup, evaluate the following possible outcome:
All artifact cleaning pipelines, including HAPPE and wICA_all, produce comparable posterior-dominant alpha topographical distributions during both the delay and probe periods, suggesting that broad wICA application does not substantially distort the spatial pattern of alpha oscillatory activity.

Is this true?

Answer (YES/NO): NO